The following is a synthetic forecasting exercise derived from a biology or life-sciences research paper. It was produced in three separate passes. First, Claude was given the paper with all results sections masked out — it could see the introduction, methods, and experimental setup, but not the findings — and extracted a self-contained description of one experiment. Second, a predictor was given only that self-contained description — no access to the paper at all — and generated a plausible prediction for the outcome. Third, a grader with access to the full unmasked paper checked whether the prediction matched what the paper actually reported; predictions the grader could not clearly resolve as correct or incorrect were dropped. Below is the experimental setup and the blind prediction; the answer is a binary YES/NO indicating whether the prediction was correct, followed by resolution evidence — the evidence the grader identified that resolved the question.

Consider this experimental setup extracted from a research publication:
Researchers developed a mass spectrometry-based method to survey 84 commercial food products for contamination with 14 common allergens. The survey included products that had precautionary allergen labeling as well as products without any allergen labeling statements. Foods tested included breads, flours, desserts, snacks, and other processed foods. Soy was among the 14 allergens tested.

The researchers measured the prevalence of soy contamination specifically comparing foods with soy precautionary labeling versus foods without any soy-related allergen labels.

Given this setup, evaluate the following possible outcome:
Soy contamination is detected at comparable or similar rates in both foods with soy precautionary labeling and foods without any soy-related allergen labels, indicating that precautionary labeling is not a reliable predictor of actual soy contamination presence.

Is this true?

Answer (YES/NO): YES